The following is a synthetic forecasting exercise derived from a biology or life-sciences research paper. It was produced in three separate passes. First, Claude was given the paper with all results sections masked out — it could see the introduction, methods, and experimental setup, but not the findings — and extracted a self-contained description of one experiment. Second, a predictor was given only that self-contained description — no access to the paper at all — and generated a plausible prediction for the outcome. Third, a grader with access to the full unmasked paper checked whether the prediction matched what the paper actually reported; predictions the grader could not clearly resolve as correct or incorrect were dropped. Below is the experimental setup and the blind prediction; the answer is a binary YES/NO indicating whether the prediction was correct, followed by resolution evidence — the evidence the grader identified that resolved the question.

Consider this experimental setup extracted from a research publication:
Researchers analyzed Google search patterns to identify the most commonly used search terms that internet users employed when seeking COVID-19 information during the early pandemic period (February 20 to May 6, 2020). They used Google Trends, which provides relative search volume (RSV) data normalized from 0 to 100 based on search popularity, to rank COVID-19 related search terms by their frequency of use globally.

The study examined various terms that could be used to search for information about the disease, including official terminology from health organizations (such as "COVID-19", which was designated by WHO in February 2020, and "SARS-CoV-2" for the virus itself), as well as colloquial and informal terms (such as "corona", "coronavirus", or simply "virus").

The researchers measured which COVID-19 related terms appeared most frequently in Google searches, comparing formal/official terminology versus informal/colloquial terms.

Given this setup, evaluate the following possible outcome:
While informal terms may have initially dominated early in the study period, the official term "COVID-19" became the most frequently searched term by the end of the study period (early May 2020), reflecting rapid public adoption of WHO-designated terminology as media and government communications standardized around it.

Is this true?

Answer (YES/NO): NO